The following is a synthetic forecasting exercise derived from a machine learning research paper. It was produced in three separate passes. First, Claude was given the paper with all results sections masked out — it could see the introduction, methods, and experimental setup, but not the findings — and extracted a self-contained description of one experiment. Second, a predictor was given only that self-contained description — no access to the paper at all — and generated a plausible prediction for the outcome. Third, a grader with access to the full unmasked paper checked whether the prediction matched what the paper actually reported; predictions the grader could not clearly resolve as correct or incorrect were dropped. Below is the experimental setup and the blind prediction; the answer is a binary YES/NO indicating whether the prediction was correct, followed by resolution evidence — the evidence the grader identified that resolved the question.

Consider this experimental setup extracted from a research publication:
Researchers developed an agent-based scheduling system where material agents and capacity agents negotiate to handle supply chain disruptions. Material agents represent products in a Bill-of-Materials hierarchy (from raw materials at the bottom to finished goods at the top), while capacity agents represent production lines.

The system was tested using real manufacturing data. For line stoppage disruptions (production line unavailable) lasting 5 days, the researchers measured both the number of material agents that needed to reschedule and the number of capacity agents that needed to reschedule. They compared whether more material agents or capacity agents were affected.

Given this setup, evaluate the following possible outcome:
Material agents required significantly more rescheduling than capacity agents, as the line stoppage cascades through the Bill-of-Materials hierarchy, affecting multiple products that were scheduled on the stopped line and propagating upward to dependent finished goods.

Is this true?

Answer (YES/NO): NO